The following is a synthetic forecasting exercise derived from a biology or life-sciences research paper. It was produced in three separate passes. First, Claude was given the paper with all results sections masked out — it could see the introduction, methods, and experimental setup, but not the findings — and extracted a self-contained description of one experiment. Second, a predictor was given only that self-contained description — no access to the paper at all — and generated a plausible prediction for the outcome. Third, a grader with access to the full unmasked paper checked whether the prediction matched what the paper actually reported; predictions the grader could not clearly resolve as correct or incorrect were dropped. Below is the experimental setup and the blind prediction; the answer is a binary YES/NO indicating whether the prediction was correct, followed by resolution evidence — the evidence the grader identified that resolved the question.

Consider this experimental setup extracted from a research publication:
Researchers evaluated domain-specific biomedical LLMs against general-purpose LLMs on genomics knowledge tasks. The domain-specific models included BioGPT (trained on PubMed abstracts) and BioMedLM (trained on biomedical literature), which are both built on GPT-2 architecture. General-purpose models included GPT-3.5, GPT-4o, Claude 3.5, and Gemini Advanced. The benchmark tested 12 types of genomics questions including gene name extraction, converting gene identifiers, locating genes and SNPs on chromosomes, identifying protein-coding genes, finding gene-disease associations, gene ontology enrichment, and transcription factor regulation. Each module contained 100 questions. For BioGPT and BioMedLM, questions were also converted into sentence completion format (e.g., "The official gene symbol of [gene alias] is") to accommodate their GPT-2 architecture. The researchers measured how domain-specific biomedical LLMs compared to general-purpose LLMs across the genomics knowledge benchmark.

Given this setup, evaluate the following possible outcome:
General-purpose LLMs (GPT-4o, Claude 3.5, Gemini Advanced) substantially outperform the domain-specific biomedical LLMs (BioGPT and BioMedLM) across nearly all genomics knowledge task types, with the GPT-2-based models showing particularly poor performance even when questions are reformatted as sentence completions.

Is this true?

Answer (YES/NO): YES